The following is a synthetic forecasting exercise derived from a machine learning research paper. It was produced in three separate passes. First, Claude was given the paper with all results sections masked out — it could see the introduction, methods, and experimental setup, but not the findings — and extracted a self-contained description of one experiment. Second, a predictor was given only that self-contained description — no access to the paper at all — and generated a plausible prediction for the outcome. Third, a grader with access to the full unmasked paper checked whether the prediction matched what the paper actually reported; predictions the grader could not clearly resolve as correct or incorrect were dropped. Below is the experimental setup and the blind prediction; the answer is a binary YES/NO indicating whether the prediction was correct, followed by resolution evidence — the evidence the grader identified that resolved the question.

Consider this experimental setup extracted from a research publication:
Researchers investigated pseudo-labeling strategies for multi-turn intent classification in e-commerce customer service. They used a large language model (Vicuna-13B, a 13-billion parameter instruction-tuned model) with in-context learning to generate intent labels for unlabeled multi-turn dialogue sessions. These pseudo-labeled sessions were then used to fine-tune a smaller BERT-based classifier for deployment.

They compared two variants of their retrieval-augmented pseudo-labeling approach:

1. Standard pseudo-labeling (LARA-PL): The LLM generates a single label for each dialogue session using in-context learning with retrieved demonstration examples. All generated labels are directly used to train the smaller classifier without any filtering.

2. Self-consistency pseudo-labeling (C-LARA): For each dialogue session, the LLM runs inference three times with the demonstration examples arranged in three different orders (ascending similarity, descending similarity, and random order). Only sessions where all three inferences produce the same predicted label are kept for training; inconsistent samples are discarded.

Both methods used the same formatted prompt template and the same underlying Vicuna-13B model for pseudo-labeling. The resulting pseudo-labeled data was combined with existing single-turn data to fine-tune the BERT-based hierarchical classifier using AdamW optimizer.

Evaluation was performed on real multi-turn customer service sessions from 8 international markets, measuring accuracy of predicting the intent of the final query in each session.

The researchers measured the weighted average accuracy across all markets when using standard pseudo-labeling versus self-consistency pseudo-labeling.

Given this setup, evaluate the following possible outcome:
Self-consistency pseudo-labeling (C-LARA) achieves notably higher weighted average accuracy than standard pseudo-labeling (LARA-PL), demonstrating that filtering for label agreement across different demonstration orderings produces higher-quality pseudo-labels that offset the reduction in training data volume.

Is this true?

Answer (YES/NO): YES